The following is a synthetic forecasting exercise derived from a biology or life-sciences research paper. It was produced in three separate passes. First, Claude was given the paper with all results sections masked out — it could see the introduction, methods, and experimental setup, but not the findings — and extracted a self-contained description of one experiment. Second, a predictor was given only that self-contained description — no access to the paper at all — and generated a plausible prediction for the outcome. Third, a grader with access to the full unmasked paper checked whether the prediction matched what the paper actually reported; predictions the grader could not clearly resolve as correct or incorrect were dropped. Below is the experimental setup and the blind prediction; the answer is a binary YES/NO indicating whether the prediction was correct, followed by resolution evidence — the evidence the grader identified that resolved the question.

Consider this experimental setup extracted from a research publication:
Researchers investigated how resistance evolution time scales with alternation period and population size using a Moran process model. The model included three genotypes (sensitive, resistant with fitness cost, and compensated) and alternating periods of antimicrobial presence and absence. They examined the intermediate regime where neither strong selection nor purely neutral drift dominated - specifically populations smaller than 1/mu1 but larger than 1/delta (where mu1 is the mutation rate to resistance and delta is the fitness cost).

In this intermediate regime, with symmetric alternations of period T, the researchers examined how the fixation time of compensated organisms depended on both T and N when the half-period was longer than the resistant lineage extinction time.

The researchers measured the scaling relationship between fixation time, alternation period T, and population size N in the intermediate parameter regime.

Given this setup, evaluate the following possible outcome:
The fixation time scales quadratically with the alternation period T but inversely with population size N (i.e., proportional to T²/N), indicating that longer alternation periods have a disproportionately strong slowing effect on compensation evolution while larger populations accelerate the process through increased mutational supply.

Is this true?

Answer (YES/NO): NO